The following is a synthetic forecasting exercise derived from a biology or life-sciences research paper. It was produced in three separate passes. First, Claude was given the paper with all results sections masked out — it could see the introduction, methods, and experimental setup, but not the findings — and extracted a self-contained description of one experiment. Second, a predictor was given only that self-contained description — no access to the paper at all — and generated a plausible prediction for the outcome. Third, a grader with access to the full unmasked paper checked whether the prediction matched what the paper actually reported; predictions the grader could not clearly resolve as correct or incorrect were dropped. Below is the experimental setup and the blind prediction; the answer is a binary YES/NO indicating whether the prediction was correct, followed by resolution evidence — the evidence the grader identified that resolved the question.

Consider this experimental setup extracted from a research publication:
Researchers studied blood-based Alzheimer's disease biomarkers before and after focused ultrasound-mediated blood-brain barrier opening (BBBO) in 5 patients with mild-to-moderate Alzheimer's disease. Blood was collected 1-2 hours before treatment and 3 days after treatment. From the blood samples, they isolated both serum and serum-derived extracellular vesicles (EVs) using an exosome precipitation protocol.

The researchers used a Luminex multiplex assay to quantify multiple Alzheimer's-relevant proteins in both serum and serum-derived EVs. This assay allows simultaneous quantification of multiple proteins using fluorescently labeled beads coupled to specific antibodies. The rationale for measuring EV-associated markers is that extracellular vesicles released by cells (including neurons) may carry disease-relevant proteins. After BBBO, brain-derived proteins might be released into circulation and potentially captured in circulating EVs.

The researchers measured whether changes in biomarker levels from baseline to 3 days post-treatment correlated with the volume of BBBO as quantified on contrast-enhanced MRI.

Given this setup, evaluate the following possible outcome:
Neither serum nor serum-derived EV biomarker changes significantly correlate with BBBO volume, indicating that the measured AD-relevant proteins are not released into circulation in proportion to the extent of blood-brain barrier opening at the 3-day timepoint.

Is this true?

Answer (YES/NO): NO